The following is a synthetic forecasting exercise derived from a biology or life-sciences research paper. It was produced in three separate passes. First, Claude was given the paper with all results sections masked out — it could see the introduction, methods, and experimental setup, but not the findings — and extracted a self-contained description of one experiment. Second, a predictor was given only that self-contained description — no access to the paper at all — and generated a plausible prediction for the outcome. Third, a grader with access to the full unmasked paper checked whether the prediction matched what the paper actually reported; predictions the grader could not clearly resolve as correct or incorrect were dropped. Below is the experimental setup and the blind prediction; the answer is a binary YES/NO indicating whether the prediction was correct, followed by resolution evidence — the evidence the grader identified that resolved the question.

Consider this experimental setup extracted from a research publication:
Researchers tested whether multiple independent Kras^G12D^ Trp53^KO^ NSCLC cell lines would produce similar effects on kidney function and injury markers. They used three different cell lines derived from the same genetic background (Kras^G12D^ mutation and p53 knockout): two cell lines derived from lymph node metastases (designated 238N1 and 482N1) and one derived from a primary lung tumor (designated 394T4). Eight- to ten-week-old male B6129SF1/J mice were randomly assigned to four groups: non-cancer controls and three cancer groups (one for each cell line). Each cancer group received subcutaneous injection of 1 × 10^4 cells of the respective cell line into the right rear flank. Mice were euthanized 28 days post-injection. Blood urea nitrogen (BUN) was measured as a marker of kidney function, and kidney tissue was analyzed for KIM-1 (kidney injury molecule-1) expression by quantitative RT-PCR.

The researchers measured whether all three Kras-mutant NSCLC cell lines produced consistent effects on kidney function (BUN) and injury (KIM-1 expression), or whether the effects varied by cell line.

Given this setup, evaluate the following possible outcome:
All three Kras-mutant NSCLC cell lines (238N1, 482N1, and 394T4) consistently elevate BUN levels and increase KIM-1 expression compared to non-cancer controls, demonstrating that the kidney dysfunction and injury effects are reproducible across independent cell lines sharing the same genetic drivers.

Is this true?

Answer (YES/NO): NO